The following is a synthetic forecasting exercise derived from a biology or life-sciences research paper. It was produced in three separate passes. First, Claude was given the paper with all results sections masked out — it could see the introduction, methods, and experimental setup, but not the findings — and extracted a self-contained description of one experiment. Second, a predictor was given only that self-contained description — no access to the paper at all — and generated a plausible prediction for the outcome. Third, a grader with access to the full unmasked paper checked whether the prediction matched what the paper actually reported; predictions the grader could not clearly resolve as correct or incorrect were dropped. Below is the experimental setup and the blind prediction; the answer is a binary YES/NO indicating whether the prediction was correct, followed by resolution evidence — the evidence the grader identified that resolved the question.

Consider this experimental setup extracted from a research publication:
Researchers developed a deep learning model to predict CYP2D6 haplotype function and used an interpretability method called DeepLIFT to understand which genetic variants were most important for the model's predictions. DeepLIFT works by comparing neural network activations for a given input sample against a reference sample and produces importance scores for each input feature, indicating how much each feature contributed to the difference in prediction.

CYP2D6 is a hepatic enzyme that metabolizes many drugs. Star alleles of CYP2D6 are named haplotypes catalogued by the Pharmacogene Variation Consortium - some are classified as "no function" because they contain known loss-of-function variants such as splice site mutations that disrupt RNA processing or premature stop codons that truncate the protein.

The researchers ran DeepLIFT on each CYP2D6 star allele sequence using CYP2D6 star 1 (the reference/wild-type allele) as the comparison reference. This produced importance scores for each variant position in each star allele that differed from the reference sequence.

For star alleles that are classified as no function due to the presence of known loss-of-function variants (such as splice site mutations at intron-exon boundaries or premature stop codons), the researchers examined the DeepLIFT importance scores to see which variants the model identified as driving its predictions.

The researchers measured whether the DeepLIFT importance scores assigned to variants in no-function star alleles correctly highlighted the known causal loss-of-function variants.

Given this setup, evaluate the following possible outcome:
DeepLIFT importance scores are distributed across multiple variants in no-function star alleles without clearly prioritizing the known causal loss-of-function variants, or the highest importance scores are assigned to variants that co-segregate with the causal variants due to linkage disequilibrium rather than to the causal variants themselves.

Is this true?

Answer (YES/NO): YES